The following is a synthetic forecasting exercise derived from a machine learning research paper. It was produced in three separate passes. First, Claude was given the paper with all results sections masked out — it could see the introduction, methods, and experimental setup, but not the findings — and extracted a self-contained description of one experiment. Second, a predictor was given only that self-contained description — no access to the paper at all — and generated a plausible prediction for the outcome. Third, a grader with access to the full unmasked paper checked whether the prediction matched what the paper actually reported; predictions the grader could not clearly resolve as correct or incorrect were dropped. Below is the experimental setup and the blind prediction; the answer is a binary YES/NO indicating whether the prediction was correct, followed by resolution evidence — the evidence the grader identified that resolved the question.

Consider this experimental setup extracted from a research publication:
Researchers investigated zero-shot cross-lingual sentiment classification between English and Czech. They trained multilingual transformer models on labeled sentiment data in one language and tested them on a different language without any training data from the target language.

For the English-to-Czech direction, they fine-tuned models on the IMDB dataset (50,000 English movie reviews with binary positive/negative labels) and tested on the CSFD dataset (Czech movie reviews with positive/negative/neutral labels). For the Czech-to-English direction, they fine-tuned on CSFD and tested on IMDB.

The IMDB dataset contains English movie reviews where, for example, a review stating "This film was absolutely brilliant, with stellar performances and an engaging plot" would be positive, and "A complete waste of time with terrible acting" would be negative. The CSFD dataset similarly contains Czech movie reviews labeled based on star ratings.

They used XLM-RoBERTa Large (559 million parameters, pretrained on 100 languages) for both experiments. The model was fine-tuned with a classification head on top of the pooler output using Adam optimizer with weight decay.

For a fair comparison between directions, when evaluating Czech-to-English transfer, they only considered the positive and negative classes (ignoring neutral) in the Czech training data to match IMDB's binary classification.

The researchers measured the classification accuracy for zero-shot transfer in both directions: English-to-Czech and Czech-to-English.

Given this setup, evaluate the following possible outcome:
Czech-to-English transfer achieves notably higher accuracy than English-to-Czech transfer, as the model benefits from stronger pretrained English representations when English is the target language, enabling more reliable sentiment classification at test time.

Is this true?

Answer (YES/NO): YES